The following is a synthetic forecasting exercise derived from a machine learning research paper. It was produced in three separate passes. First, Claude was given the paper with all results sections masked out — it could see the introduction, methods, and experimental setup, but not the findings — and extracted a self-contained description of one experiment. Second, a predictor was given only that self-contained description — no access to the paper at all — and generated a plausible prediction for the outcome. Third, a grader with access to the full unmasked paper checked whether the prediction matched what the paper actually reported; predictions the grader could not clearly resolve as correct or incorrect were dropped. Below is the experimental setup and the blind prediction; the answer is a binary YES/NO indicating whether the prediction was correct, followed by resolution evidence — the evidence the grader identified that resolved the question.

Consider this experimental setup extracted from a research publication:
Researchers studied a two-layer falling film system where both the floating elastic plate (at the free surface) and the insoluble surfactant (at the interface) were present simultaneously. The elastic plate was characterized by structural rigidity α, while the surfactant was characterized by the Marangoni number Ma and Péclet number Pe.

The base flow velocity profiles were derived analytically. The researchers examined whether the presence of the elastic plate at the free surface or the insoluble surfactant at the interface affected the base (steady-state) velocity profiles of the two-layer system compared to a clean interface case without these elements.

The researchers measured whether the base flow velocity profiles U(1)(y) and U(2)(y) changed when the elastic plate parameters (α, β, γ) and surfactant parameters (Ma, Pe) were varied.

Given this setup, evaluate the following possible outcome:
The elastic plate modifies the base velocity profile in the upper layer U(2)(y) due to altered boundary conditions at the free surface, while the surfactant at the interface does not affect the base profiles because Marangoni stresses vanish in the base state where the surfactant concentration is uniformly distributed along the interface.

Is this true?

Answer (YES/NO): NO